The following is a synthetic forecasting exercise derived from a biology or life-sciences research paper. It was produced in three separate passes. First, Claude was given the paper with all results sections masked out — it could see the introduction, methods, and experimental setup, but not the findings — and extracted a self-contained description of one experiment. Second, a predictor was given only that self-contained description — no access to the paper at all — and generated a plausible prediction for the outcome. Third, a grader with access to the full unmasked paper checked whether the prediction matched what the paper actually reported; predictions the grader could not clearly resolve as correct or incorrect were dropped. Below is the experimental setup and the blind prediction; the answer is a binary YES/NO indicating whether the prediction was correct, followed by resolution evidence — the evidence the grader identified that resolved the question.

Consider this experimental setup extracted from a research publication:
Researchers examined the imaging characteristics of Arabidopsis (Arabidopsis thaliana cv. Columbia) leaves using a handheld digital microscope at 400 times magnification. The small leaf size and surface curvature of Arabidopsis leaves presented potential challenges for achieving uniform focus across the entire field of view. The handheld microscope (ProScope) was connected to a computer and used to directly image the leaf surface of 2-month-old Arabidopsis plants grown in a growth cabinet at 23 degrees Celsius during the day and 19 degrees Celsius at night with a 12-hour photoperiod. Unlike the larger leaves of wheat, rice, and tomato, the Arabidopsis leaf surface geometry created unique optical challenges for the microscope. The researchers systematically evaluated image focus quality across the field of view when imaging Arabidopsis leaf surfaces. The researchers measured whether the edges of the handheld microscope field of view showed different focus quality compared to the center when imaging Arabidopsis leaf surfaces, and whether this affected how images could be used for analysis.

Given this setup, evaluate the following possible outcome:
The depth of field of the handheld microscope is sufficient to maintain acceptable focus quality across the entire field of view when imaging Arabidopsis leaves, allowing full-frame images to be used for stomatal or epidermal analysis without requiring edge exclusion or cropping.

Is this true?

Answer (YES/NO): NO